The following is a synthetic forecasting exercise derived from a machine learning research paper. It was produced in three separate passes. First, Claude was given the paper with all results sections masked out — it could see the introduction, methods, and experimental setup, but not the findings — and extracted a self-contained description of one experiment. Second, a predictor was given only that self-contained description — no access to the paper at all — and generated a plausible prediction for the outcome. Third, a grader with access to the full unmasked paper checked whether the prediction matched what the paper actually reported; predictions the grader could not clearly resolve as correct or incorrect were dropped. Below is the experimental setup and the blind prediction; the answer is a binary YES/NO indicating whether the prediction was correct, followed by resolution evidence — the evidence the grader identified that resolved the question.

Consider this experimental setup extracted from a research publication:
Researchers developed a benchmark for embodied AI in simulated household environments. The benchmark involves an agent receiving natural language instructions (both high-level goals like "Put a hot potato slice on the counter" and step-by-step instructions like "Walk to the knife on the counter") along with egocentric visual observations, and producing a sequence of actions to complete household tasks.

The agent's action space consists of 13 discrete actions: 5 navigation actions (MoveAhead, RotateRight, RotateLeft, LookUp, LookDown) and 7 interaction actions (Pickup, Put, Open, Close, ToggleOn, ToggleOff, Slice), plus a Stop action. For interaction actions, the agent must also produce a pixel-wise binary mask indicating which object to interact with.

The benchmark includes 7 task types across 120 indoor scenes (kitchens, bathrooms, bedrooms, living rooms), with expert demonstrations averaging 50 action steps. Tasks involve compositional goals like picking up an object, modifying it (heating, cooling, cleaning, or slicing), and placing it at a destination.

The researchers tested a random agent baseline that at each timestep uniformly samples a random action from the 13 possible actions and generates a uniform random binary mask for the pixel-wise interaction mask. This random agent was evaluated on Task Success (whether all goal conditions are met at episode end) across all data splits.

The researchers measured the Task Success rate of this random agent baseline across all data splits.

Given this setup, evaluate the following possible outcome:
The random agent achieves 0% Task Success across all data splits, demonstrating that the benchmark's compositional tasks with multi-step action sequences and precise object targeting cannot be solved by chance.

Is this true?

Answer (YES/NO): YES